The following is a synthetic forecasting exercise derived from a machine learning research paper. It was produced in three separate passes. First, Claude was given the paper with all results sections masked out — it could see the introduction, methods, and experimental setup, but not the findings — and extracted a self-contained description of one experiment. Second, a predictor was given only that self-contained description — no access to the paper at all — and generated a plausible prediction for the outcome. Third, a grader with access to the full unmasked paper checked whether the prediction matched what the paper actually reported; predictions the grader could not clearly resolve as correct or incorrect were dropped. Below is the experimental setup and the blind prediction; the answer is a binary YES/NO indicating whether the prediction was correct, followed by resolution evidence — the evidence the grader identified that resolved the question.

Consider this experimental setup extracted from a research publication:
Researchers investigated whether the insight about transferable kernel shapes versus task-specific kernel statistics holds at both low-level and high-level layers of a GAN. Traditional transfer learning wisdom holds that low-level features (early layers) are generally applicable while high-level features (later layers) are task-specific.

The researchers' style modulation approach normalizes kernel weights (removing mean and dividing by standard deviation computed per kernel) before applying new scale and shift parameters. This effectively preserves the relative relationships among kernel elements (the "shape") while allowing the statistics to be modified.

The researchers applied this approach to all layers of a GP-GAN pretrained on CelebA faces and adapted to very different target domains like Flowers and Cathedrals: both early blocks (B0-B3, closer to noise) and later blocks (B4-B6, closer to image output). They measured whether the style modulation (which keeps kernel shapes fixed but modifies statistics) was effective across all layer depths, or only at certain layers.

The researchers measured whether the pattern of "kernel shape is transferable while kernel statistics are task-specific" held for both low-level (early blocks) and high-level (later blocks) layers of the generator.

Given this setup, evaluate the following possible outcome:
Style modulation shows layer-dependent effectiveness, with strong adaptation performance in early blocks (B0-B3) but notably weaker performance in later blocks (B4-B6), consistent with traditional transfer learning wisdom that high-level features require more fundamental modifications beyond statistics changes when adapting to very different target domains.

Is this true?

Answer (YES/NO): NO